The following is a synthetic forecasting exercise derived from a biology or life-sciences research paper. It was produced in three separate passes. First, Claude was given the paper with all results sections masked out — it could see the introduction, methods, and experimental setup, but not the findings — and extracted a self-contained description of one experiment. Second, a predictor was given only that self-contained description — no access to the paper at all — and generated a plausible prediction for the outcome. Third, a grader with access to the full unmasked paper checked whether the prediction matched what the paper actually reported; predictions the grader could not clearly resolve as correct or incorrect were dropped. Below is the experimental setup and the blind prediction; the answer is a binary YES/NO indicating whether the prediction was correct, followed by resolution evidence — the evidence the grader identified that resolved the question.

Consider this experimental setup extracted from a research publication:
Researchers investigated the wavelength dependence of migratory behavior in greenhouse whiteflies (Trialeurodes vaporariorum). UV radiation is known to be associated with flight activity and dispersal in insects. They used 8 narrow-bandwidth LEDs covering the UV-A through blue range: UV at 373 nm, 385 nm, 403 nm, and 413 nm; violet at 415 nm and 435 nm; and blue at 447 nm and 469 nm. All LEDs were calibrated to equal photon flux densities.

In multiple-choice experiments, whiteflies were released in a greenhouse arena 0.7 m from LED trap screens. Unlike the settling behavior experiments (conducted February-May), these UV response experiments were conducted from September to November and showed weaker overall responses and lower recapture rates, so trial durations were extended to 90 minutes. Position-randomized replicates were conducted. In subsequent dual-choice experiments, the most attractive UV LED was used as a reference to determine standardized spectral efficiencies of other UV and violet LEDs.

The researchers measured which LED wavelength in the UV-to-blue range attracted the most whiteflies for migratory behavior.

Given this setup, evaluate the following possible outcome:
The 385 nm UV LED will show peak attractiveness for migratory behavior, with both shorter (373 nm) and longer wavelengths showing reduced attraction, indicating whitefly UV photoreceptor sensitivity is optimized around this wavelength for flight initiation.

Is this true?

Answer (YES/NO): NO